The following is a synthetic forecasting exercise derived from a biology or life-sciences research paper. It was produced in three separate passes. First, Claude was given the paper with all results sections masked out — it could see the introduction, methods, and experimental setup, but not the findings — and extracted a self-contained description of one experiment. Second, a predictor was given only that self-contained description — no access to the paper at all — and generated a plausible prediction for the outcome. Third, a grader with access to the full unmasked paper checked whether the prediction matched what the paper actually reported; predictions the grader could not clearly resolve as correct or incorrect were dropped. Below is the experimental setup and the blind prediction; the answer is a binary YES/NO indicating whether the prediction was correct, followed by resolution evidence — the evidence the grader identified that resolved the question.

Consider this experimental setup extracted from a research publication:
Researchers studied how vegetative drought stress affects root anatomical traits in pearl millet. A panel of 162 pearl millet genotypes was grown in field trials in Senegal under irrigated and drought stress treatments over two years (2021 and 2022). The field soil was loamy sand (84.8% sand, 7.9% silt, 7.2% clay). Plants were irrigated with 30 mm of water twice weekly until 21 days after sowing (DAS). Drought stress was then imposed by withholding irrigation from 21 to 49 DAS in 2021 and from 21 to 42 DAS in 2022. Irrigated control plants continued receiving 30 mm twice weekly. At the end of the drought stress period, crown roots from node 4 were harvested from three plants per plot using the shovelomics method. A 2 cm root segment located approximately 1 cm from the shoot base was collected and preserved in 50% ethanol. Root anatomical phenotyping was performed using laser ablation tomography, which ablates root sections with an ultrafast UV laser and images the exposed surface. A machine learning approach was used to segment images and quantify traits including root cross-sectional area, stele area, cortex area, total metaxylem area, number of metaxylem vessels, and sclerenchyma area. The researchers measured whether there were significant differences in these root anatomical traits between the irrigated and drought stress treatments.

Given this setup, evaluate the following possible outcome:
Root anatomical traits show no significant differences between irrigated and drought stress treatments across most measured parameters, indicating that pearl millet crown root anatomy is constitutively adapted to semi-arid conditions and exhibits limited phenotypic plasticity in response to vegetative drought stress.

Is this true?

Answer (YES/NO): NO